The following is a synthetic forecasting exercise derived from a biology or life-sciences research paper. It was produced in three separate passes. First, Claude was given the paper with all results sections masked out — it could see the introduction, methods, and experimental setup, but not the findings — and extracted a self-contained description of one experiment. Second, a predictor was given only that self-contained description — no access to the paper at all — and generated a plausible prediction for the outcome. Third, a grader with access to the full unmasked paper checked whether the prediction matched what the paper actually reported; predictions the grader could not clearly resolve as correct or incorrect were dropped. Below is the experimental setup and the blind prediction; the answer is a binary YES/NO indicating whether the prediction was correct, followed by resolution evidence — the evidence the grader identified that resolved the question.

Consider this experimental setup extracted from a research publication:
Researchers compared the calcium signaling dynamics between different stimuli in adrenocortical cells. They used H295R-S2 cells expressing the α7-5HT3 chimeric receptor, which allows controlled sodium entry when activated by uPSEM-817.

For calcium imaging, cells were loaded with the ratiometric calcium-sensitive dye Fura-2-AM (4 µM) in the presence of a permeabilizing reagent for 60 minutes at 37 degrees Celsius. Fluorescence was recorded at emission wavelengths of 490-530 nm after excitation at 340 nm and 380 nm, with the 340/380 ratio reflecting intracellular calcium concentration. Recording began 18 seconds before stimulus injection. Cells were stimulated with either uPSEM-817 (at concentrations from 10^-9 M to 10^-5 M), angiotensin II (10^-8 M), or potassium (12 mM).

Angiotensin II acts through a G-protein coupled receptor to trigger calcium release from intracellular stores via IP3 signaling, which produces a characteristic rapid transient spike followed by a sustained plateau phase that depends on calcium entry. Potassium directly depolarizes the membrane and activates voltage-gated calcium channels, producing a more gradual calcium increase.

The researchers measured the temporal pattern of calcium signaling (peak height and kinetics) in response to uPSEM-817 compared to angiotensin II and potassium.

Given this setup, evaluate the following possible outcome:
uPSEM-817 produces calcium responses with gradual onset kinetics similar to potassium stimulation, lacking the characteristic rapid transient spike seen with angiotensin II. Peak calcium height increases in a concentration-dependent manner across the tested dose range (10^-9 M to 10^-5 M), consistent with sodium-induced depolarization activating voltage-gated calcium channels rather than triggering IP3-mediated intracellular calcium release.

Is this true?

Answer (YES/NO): NO